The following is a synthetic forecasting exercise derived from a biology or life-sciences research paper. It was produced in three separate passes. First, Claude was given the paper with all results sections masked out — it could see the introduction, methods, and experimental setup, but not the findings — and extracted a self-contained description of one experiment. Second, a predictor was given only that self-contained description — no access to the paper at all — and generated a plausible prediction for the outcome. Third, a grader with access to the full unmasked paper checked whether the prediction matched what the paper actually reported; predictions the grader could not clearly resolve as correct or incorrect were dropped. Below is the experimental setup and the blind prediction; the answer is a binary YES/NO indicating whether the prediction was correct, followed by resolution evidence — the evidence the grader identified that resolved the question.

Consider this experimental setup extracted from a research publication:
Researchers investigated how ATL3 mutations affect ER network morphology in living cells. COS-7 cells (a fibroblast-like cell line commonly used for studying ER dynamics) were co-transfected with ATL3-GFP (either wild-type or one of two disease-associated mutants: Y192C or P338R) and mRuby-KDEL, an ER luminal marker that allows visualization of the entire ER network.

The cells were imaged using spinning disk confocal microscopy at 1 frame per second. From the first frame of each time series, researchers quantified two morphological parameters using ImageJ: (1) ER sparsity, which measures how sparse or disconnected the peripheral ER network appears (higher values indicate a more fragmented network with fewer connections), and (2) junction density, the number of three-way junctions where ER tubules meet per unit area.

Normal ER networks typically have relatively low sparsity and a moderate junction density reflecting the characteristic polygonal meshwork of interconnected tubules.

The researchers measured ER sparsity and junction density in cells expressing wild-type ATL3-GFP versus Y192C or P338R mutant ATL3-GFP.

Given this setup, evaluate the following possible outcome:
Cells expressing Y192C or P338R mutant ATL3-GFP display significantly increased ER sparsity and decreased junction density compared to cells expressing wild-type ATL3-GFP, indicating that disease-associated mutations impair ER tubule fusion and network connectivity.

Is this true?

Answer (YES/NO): YES